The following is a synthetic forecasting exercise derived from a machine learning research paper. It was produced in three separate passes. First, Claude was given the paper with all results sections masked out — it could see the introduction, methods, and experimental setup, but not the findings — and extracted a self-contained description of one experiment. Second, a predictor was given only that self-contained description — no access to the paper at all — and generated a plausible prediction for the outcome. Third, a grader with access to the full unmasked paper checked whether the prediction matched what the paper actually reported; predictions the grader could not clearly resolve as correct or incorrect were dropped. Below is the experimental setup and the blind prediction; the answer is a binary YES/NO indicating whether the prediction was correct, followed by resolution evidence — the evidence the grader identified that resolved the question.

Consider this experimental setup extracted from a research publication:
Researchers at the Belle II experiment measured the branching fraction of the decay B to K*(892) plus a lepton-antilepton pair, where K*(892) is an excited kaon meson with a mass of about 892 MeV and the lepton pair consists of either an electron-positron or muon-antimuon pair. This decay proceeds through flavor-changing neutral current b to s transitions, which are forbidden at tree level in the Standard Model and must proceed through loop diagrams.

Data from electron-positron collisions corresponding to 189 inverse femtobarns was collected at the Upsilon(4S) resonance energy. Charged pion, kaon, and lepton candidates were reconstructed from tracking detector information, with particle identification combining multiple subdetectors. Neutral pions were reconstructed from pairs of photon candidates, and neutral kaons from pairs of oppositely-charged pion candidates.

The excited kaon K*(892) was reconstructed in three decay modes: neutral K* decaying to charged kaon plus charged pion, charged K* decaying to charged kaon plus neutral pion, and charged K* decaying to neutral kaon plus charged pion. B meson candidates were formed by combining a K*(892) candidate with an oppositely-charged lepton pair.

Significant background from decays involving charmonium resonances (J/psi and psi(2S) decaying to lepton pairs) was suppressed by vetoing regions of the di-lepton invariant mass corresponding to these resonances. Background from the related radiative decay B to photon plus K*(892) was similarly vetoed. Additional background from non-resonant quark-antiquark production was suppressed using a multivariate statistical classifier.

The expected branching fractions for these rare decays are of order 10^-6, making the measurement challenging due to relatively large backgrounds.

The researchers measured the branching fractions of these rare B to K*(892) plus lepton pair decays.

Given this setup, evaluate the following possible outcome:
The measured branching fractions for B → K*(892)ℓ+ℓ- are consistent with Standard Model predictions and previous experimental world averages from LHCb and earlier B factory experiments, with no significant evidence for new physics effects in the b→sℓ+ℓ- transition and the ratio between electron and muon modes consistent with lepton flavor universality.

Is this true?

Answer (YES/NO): YES